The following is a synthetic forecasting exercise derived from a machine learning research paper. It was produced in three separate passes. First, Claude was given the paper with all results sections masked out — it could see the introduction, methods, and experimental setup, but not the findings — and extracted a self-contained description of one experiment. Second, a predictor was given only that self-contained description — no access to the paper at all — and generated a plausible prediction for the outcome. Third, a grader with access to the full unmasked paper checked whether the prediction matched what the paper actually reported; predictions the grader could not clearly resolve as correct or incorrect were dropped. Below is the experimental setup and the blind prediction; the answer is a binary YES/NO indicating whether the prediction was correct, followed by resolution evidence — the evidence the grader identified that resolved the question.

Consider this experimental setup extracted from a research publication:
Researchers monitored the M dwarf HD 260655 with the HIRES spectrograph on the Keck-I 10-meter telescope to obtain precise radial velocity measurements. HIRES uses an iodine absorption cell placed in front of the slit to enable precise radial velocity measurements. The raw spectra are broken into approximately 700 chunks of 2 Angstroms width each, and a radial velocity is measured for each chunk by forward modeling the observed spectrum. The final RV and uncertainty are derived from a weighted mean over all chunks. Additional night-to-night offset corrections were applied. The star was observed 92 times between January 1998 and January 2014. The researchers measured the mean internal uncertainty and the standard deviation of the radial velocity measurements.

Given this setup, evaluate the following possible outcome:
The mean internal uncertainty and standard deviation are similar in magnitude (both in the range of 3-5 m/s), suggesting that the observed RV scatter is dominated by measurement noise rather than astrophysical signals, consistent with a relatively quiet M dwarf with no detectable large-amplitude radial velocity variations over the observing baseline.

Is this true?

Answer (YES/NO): NO